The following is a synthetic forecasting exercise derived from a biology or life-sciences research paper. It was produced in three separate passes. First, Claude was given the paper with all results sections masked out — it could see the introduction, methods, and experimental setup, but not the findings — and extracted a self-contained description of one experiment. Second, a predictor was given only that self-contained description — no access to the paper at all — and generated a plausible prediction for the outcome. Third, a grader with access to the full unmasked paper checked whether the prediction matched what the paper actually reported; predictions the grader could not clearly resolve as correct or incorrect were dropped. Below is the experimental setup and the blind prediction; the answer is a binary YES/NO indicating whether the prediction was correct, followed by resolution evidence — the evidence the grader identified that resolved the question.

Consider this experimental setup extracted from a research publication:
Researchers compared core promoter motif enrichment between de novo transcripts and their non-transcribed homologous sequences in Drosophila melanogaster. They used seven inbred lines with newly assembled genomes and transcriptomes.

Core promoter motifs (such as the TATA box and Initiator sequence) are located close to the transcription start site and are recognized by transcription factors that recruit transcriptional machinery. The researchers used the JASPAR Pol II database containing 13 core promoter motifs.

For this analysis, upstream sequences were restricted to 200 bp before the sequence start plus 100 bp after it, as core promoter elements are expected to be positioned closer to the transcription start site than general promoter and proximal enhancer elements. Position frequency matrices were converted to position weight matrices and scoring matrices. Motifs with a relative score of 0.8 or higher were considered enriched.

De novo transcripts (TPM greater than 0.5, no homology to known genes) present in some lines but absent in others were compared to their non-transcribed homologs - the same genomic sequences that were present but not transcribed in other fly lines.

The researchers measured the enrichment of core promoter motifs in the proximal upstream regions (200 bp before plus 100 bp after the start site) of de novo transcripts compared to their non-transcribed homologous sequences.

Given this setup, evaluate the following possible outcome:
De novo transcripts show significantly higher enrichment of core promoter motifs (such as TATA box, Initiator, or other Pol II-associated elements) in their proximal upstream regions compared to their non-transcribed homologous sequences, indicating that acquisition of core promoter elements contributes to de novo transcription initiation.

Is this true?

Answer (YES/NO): NO